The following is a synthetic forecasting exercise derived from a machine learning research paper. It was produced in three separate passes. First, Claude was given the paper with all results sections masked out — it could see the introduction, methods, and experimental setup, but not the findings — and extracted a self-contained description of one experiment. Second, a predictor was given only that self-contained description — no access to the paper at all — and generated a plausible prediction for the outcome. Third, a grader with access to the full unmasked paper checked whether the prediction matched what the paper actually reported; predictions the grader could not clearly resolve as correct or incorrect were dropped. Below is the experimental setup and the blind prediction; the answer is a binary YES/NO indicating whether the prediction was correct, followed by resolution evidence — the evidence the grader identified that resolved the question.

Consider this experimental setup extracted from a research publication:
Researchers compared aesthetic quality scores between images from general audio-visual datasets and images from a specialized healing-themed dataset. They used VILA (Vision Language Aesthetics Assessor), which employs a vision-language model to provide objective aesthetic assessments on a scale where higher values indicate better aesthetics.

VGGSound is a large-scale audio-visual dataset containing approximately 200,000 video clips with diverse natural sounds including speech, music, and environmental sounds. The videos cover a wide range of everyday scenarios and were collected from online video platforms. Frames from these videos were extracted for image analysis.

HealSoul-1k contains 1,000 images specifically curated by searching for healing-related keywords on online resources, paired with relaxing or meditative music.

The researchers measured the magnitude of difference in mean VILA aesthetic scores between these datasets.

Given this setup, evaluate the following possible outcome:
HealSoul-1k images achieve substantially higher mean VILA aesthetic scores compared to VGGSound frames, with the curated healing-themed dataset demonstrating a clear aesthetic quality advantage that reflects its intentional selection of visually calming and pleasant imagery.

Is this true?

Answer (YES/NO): YES